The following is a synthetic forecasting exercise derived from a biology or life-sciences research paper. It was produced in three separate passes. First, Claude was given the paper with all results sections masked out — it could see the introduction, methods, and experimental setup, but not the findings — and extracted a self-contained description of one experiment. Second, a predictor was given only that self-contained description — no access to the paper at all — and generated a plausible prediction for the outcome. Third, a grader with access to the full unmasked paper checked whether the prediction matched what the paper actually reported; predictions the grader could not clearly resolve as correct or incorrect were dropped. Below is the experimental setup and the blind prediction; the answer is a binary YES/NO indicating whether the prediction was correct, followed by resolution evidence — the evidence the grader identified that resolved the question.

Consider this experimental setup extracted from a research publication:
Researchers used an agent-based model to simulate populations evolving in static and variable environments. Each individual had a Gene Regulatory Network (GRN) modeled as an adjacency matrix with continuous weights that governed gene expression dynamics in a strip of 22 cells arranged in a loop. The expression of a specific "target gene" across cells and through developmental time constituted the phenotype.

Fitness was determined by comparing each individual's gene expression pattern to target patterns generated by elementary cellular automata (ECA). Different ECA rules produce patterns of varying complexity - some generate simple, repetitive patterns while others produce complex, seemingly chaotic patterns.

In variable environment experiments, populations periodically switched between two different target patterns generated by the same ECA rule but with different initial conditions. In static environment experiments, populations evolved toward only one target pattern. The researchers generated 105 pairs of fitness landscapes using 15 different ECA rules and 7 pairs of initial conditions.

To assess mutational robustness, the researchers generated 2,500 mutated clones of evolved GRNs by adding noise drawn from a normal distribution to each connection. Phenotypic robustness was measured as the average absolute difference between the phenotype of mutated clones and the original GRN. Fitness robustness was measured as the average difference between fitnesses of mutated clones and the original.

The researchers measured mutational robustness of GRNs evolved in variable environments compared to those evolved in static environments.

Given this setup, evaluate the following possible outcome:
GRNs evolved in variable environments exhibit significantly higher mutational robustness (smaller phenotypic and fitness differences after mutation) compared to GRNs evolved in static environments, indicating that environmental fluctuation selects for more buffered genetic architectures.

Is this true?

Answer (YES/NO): YES